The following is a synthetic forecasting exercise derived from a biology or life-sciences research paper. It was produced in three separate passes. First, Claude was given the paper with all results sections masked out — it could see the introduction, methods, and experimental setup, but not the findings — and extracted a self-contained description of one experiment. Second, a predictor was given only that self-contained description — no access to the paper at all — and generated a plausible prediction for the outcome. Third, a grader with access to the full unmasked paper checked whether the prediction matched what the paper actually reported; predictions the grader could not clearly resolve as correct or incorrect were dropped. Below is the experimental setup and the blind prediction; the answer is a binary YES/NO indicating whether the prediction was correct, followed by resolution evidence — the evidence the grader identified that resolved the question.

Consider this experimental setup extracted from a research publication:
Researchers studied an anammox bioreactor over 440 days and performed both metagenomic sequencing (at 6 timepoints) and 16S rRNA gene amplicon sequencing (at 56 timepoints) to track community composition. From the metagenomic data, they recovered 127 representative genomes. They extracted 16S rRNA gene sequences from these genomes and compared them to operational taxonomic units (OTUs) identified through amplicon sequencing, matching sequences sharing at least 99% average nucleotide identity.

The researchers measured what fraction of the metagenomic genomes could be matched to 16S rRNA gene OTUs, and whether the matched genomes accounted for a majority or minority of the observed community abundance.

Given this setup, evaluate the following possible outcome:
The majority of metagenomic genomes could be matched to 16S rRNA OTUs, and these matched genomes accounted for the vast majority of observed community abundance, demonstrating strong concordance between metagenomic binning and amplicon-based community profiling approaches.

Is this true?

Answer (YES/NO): NO